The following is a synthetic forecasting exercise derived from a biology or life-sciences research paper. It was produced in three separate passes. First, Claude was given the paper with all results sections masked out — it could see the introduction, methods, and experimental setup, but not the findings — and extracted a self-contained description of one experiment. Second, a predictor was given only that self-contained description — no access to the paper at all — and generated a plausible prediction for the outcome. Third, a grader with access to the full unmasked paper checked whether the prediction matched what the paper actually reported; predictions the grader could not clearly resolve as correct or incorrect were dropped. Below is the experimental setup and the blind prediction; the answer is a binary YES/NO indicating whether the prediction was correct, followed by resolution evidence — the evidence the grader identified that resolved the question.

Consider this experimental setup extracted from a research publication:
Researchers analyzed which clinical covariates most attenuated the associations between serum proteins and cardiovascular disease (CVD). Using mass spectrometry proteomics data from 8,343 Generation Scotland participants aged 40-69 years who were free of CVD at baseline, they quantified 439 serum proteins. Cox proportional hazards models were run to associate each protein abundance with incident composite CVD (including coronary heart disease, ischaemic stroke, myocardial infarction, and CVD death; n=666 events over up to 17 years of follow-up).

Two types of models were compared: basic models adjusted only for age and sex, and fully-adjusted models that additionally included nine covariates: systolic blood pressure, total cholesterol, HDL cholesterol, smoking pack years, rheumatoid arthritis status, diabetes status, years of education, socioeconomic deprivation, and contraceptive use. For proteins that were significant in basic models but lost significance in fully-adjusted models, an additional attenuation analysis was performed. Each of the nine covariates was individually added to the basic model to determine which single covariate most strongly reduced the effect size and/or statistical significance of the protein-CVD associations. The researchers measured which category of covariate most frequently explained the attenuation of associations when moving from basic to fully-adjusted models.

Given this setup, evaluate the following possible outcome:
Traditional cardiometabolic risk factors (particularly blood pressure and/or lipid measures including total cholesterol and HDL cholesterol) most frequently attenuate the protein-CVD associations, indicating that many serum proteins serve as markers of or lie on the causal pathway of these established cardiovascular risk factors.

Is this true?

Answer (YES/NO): NO